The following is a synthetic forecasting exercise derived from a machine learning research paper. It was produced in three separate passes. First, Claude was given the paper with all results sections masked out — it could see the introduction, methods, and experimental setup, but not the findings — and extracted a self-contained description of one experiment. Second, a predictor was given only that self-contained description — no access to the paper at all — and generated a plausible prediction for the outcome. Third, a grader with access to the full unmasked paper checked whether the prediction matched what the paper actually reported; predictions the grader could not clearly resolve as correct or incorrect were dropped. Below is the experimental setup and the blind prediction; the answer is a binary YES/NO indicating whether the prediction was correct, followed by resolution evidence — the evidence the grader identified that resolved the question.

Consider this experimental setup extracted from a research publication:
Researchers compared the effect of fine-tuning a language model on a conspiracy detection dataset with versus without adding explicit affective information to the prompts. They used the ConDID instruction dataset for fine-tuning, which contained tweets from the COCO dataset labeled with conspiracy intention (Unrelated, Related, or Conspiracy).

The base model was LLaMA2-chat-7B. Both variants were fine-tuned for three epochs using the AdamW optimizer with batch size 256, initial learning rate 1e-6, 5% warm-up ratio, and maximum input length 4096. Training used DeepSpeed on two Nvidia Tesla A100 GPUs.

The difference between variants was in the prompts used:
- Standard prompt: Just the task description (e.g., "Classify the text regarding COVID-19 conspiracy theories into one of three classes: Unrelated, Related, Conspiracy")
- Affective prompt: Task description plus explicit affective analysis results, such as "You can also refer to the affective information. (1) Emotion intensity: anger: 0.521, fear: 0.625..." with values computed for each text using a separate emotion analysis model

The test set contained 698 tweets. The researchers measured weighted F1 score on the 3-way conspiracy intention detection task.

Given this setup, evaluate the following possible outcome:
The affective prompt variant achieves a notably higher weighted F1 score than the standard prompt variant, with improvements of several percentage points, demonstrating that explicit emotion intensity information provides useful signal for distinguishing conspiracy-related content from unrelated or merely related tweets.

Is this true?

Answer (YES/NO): NO